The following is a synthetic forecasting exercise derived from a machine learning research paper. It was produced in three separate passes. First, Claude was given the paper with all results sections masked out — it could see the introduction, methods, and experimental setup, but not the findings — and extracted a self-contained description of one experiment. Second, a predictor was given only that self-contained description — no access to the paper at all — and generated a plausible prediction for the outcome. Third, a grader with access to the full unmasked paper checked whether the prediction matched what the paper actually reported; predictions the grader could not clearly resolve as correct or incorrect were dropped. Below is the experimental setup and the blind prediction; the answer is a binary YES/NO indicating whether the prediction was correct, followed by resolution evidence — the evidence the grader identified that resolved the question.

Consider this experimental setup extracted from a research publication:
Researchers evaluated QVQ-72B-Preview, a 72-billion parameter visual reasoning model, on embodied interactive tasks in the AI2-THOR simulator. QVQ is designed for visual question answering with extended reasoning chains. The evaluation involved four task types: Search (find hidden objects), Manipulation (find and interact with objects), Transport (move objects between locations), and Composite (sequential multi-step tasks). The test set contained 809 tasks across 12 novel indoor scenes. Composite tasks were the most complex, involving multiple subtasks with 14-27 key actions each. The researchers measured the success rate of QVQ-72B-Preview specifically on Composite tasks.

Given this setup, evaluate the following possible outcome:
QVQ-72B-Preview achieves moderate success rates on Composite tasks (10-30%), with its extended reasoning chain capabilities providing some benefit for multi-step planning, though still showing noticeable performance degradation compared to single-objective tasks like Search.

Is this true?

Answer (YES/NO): NO